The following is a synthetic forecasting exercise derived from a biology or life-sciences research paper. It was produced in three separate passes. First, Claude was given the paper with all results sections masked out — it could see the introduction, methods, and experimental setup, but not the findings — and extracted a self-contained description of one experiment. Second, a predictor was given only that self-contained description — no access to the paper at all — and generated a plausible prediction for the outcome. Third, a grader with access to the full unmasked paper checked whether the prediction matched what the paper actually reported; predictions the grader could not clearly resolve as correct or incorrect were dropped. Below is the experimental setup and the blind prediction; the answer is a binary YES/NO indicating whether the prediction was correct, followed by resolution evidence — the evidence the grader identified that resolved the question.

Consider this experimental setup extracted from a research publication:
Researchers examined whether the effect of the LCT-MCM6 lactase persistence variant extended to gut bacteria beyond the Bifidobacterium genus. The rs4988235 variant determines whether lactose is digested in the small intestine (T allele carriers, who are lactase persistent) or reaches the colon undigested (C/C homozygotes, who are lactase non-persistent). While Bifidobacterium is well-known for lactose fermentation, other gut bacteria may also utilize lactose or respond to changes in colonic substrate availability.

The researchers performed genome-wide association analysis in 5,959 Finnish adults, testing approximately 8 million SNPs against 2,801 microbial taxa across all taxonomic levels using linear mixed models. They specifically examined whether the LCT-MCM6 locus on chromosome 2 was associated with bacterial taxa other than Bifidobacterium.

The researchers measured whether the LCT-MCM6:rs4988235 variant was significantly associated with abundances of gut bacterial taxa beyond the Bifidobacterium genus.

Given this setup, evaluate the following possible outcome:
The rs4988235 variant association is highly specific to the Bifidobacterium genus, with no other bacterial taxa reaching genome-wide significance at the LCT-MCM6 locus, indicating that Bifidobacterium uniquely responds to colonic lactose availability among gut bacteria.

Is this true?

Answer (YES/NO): NO